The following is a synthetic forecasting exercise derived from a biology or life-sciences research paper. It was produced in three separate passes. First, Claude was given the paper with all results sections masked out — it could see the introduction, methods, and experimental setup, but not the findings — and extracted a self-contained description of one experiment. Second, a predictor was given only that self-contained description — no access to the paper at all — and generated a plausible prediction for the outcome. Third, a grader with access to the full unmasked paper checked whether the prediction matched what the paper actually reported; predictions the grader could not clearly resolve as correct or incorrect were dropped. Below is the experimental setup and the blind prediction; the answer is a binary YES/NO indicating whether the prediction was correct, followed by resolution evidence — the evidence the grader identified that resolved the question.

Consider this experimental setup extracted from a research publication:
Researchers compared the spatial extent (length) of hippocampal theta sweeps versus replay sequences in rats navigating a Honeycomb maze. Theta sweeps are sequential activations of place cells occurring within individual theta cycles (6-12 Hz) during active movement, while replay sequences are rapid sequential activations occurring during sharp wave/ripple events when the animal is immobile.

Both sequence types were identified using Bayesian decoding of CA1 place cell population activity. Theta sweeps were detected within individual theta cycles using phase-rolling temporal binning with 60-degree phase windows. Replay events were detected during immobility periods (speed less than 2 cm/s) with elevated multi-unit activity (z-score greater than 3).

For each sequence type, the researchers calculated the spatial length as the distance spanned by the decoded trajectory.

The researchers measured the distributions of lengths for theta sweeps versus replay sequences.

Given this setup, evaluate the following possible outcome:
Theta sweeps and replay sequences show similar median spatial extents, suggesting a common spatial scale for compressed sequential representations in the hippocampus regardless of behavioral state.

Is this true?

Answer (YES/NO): NO